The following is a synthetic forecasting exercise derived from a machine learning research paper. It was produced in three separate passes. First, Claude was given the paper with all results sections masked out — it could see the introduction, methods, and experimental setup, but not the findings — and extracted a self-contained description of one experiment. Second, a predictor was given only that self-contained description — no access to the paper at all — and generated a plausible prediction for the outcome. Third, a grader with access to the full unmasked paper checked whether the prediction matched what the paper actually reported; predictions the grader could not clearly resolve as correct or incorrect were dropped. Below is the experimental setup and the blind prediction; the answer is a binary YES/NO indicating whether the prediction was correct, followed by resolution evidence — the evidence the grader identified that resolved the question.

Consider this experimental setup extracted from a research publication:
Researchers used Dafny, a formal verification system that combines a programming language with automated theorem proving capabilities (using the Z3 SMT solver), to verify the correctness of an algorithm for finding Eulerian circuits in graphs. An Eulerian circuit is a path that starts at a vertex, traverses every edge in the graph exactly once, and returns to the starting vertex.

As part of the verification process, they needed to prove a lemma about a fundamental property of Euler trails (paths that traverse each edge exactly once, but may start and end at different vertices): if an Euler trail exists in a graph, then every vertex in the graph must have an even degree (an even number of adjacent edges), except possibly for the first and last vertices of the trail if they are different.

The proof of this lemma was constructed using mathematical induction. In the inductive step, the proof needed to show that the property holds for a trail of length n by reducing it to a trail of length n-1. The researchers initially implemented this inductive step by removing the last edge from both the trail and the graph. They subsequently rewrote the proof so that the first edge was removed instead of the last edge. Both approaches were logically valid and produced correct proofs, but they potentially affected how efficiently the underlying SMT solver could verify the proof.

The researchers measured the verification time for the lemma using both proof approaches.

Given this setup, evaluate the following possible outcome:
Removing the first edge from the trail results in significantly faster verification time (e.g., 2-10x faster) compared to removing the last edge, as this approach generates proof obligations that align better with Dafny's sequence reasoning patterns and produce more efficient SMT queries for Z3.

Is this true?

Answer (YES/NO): YES